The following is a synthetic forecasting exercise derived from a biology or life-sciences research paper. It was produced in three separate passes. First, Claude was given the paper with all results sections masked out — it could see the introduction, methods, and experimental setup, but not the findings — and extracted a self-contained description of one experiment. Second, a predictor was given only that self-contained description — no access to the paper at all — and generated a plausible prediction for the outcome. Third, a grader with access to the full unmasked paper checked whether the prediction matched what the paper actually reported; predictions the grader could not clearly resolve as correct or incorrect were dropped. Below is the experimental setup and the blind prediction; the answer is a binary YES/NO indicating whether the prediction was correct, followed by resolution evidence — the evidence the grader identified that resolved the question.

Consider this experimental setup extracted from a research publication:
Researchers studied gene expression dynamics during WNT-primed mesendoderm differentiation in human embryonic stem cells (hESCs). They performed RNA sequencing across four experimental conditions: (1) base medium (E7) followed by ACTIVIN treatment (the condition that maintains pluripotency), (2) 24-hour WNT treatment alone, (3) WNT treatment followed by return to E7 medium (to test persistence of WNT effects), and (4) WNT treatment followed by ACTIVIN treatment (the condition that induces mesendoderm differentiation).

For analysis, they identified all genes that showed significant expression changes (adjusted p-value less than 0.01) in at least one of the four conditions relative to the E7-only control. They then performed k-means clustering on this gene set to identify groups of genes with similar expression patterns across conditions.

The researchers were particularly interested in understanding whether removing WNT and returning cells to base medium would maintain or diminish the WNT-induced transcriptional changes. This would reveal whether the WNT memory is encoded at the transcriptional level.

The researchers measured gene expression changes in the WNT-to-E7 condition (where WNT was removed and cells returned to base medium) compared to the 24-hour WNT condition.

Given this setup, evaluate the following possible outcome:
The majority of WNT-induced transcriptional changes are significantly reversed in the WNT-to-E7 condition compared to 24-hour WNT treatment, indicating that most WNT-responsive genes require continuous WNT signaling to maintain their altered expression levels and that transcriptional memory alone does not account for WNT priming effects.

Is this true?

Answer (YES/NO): NO